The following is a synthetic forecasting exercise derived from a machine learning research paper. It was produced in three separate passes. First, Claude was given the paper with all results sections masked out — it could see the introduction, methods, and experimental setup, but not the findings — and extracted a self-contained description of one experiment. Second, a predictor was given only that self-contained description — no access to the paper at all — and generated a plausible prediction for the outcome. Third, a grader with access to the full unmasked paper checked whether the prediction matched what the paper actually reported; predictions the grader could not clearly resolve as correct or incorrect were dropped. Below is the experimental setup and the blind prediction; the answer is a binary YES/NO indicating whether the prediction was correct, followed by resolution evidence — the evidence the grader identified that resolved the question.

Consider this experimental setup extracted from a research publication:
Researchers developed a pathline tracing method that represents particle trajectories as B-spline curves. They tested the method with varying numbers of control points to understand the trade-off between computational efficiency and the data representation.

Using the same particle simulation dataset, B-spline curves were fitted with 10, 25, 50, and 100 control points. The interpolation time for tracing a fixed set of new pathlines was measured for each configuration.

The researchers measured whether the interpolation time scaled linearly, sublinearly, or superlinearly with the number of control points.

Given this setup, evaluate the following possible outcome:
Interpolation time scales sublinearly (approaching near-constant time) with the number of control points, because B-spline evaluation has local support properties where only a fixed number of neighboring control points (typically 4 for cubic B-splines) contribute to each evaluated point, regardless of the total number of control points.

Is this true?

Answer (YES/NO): NO